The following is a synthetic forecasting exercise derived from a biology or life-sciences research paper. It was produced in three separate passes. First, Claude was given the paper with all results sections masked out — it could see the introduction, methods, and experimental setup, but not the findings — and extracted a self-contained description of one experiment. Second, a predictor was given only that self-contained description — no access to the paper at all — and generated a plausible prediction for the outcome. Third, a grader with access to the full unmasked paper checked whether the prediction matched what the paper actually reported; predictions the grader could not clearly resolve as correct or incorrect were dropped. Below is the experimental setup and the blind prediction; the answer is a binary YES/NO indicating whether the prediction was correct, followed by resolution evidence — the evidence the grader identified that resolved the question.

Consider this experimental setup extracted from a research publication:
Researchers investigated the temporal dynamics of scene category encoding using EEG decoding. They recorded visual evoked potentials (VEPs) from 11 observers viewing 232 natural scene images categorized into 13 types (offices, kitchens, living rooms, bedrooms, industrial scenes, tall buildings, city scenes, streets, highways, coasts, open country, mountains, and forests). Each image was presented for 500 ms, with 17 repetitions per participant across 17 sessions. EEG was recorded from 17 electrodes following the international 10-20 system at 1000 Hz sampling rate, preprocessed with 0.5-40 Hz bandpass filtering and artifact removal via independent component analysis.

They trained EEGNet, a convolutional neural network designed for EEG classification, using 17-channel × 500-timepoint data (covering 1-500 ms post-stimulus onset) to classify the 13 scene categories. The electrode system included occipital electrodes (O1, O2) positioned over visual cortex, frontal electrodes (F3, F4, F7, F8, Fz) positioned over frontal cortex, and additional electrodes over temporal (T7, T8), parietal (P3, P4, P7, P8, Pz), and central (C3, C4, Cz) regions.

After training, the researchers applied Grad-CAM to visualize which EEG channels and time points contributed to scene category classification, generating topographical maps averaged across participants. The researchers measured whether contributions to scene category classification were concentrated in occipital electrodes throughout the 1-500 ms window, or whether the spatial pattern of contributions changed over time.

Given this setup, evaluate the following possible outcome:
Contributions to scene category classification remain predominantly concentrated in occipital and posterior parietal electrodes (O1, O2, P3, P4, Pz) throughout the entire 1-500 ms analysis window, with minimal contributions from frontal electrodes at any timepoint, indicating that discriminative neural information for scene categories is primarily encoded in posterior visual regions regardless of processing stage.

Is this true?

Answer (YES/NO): NO